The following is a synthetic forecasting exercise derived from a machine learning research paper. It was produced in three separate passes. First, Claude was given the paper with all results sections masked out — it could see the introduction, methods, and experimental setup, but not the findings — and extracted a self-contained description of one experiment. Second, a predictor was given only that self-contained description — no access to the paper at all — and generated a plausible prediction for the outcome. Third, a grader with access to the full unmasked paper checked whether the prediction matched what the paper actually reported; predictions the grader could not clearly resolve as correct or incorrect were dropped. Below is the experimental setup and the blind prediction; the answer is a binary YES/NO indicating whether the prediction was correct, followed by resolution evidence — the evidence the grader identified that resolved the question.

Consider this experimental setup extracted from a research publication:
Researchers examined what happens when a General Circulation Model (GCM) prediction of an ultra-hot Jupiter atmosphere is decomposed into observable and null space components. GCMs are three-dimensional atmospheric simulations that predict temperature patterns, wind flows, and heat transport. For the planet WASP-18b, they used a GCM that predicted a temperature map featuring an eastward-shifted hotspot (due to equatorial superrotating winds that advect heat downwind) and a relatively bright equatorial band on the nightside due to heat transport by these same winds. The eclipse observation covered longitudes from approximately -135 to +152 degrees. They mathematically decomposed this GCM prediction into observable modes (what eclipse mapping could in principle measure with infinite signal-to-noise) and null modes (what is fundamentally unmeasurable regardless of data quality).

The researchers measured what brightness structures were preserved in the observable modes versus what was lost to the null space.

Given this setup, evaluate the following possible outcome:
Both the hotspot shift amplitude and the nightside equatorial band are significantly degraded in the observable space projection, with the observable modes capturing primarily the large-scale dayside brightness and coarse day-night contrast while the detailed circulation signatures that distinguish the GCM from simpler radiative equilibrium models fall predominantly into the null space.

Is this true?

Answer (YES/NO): NO